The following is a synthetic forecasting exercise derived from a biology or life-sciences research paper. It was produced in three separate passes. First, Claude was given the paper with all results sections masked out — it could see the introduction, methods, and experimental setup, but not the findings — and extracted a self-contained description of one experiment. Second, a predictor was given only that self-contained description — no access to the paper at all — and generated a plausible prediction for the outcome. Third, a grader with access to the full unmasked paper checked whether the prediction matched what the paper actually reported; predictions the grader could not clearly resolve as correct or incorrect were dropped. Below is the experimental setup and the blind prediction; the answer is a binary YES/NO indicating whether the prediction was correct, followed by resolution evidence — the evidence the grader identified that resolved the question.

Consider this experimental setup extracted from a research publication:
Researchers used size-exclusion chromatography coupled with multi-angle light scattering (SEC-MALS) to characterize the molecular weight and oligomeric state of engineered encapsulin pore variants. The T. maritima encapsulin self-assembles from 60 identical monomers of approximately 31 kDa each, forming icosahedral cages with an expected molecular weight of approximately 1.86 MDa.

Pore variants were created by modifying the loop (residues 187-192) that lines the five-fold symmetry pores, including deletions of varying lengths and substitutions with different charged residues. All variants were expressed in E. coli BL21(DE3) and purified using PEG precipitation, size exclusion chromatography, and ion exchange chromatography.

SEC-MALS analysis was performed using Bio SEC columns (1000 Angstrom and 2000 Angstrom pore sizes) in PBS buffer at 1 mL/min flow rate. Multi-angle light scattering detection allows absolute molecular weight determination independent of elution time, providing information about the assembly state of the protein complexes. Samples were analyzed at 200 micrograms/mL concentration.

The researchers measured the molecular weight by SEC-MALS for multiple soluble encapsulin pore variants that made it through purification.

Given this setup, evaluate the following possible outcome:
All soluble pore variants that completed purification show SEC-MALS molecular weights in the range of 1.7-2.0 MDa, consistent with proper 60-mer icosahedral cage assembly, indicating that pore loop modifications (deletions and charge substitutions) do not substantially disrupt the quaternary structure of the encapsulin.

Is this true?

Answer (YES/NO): NO